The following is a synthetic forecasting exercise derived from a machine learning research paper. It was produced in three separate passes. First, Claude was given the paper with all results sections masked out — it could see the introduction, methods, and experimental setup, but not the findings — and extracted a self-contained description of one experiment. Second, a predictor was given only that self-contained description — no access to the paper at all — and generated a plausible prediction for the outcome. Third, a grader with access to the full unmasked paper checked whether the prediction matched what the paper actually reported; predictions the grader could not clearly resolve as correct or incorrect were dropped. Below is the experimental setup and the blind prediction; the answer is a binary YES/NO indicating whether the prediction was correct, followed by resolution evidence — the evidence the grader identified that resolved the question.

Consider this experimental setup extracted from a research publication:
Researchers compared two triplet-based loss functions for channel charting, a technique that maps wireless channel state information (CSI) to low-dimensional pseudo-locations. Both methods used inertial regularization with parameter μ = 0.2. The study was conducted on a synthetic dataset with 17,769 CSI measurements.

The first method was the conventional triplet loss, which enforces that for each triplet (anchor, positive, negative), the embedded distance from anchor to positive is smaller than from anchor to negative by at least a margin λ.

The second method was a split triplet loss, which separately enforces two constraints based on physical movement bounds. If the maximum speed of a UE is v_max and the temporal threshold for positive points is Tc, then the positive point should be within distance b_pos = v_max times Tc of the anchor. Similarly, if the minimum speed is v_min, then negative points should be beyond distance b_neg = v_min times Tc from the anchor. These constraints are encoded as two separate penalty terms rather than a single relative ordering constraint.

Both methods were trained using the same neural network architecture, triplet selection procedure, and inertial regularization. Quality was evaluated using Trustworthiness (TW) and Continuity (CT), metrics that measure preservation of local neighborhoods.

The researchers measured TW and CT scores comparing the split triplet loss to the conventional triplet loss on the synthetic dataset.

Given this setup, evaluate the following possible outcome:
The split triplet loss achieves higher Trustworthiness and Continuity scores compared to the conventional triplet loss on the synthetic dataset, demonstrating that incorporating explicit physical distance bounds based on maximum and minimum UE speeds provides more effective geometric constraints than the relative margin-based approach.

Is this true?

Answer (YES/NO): YES